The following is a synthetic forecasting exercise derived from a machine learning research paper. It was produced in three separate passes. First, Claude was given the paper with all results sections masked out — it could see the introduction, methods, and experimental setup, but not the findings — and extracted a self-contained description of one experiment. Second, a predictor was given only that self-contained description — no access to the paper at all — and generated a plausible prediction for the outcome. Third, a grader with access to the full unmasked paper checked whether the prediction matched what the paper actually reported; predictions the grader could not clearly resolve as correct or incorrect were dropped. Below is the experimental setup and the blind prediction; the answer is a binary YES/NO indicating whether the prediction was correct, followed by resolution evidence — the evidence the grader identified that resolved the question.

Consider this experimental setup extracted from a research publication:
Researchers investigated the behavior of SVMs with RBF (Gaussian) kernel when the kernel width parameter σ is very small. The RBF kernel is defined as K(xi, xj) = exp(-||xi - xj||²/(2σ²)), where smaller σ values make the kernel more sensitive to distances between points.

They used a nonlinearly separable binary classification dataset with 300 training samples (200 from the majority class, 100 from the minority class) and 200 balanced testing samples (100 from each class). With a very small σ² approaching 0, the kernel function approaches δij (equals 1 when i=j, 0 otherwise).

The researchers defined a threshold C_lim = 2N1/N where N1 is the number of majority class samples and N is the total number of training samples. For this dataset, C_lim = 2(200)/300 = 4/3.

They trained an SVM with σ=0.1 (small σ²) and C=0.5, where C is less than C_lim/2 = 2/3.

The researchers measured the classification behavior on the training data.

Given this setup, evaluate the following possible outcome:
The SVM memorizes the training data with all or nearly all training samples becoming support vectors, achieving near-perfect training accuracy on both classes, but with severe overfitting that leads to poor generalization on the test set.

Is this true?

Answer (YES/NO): NO